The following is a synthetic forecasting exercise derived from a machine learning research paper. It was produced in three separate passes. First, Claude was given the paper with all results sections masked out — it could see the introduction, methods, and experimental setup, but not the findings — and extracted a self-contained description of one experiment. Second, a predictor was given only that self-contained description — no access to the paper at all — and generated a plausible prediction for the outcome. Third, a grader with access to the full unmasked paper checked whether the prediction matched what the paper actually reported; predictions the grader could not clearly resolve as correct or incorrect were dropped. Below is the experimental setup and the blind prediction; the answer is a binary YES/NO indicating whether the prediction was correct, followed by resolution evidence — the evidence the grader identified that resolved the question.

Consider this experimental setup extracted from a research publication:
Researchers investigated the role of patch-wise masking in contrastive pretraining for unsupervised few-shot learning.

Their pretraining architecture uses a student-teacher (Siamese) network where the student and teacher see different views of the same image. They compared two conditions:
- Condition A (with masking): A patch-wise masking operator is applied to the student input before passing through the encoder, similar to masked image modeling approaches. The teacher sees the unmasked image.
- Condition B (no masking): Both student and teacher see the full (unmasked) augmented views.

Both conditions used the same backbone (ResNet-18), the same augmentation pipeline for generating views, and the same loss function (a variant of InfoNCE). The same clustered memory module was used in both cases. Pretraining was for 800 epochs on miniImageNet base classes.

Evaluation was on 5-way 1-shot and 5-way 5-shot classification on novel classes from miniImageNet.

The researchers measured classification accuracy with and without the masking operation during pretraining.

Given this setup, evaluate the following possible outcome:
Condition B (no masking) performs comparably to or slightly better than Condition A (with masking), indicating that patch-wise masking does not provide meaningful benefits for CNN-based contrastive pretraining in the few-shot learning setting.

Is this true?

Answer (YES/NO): NO